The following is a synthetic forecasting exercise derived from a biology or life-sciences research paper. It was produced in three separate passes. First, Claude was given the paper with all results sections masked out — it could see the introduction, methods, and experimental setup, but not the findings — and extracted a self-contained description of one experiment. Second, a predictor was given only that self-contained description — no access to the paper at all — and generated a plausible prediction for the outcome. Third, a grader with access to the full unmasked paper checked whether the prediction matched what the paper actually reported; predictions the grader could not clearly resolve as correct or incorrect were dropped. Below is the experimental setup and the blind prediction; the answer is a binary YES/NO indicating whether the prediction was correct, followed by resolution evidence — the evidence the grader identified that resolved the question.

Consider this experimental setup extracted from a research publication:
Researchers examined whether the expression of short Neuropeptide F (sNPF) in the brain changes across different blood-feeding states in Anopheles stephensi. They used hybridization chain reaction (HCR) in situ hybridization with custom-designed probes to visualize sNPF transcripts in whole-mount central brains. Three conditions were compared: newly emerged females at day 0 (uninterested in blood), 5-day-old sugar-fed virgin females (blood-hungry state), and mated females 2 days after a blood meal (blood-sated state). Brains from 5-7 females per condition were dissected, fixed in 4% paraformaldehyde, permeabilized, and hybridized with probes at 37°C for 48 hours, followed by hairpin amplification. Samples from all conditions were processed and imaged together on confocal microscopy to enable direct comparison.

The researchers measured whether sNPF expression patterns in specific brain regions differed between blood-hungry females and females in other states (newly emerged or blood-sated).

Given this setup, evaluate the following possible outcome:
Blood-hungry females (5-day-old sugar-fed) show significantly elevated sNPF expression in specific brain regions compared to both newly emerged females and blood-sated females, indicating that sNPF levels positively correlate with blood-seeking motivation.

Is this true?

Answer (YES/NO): YES